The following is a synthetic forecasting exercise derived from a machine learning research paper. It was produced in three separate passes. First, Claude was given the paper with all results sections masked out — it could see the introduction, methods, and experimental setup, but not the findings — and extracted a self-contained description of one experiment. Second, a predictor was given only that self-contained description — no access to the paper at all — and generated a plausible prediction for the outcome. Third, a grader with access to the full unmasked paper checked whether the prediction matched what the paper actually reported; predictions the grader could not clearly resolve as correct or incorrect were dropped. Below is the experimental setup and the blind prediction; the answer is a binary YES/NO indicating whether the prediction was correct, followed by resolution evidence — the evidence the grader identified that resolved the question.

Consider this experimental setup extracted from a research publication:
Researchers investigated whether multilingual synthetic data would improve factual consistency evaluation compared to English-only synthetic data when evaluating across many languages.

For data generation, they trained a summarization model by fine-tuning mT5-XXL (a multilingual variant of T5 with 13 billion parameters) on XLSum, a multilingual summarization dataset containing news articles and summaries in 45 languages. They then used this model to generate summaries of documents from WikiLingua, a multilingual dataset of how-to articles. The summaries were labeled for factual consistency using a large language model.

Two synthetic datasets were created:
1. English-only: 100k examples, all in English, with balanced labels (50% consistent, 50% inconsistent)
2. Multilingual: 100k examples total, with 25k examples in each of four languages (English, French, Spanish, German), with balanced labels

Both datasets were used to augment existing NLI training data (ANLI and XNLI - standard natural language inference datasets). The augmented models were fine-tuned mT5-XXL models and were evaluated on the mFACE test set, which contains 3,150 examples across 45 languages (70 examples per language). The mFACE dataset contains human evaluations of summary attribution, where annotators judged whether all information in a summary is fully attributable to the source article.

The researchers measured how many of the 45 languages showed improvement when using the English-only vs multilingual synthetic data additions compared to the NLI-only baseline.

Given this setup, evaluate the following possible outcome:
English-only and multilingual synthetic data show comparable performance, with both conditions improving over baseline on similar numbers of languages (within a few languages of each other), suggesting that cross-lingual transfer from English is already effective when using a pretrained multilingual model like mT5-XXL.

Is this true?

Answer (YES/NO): NO